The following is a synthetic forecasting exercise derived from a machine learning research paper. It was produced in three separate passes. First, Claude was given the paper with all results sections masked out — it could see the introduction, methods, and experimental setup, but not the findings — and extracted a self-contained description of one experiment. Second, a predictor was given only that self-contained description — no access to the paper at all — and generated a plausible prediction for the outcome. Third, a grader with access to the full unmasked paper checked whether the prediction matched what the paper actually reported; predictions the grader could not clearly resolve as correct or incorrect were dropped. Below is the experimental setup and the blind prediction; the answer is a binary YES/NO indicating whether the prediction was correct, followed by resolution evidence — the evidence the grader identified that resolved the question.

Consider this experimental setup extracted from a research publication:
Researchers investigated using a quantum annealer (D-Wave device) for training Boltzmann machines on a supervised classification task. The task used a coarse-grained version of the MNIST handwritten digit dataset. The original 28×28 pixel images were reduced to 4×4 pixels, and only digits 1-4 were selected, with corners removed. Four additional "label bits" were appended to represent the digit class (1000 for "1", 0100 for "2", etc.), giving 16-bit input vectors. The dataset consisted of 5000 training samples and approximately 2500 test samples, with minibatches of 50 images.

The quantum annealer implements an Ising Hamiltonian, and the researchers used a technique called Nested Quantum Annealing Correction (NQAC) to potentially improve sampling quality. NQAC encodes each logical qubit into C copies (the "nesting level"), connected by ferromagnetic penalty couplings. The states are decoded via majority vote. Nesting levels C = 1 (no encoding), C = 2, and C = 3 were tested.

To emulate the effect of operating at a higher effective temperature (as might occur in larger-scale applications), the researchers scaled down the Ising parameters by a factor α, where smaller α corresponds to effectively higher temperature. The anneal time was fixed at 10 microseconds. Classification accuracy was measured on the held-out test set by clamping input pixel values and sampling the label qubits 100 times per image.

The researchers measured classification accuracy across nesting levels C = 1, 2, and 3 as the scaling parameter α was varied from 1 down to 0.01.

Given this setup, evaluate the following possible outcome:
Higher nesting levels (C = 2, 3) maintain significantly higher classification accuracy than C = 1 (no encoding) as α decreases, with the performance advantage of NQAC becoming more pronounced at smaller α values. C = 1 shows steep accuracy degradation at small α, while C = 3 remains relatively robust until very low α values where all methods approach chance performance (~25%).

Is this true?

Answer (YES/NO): NO